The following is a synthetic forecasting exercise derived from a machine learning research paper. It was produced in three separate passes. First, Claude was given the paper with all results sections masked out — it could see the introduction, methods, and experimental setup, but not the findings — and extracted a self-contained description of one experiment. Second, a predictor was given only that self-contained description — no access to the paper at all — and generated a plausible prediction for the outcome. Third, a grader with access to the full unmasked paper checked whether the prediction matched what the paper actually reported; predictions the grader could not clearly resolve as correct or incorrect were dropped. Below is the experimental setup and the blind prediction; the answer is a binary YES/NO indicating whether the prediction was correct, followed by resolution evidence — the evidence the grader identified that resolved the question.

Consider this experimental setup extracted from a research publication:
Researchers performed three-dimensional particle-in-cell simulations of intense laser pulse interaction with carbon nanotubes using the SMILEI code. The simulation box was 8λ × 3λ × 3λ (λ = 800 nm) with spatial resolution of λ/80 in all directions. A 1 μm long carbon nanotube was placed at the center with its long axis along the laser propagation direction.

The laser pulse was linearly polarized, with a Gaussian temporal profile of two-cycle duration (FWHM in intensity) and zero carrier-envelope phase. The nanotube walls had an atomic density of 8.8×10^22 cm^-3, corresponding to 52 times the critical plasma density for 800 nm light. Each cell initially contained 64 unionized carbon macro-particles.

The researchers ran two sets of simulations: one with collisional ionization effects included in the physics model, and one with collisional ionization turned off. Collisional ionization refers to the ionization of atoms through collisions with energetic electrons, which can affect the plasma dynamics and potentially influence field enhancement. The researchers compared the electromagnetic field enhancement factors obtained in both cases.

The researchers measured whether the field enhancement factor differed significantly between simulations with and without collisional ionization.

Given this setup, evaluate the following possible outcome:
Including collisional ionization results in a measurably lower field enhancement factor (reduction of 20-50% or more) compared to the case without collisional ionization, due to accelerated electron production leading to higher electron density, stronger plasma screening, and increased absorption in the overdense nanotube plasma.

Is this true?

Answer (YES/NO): NO